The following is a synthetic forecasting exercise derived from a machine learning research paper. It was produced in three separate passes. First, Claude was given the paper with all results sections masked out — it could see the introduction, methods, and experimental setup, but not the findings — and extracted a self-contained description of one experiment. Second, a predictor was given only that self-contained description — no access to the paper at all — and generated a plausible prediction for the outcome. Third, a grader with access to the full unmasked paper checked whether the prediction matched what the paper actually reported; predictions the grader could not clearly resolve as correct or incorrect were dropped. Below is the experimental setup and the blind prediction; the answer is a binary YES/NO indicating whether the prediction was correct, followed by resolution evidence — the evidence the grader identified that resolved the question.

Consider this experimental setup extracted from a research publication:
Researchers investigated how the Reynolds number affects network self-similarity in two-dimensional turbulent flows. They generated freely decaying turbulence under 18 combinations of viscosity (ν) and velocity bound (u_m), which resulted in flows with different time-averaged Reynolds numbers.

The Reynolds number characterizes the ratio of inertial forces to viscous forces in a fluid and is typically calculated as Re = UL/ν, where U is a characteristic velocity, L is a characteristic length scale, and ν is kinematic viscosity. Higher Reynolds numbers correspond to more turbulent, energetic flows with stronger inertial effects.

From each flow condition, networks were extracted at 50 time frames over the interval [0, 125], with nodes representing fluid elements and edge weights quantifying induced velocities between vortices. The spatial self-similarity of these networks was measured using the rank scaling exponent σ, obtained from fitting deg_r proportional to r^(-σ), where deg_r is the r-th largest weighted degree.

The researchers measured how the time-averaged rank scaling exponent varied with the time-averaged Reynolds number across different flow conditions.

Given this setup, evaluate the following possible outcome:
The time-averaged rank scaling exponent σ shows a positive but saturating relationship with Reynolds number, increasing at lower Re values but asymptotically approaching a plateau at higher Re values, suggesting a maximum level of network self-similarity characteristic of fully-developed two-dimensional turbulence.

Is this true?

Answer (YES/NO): NO